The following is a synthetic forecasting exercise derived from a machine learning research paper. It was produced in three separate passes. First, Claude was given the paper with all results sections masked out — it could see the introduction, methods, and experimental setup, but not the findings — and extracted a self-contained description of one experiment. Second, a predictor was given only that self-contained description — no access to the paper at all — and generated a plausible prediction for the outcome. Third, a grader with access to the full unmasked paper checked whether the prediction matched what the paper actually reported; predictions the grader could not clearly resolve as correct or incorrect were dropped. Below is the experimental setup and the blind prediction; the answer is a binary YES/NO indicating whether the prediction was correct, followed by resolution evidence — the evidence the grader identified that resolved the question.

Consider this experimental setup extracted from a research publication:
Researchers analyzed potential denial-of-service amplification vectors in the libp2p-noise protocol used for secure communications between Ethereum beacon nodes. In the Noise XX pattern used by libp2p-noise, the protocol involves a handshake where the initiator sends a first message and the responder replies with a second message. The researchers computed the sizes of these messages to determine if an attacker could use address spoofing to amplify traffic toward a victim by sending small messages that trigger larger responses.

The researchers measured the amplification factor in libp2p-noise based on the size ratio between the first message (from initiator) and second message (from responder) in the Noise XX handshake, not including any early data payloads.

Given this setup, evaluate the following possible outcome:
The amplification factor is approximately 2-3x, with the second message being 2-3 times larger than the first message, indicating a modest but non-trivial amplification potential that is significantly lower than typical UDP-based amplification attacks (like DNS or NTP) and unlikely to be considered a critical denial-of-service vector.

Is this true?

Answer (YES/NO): NO